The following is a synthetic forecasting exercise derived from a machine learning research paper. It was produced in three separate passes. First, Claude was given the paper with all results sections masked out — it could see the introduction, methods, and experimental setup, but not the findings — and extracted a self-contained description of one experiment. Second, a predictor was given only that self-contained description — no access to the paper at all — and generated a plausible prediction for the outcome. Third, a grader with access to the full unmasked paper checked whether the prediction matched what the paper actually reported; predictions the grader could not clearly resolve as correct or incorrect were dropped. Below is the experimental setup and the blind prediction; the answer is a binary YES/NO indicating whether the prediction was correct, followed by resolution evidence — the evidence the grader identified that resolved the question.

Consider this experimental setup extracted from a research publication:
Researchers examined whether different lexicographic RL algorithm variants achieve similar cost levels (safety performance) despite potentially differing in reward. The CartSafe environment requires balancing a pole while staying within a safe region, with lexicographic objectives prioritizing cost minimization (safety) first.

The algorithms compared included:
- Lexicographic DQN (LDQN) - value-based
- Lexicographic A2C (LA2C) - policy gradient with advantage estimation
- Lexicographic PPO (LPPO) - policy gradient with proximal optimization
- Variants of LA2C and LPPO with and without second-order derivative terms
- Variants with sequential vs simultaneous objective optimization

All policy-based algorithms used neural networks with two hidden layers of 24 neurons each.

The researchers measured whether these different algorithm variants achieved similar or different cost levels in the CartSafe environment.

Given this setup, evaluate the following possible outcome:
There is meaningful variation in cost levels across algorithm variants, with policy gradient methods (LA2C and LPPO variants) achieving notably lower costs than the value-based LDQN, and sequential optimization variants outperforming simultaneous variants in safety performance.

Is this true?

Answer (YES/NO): NO